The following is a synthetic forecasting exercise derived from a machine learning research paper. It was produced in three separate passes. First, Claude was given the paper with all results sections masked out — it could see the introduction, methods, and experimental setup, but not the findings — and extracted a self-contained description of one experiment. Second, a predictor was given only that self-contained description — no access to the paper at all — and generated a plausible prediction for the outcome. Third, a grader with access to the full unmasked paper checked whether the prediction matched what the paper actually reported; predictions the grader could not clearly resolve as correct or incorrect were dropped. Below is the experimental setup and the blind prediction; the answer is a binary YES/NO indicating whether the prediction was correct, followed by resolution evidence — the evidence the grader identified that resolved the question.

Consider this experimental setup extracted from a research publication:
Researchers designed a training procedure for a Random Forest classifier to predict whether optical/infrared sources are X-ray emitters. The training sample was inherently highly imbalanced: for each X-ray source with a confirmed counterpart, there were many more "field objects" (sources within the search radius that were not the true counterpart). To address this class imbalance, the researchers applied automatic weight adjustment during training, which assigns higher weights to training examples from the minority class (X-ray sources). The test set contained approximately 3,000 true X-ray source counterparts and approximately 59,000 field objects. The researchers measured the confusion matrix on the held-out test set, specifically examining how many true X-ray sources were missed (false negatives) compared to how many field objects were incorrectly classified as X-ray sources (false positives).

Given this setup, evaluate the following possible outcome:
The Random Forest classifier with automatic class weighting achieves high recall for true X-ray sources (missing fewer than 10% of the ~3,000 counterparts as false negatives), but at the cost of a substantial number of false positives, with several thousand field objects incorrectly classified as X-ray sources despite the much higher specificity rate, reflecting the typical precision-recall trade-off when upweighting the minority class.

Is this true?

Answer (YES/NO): NO